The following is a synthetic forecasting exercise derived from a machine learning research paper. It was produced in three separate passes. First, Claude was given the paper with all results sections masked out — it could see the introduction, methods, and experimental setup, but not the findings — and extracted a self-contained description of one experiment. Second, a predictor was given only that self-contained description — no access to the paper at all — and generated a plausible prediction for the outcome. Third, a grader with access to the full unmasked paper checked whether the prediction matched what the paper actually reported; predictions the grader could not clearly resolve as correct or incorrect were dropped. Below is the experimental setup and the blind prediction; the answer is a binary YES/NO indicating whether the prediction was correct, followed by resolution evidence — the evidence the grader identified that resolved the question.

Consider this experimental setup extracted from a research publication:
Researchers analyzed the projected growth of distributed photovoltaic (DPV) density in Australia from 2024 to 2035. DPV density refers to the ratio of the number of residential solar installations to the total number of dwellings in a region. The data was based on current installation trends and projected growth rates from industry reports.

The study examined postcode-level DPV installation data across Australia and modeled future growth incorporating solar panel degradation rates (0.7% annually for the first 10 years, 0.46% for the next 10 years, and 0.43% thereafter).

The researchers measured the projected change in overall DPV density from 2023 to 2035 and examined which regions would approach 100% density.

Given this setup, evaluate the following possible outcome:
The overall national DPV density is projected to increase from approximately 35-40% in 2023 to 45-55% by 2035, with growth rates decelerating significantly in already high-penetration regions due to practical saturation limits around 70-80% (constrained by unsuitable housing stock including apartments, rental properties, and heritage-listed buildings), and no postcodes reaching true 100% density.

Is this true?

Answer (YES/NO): NO